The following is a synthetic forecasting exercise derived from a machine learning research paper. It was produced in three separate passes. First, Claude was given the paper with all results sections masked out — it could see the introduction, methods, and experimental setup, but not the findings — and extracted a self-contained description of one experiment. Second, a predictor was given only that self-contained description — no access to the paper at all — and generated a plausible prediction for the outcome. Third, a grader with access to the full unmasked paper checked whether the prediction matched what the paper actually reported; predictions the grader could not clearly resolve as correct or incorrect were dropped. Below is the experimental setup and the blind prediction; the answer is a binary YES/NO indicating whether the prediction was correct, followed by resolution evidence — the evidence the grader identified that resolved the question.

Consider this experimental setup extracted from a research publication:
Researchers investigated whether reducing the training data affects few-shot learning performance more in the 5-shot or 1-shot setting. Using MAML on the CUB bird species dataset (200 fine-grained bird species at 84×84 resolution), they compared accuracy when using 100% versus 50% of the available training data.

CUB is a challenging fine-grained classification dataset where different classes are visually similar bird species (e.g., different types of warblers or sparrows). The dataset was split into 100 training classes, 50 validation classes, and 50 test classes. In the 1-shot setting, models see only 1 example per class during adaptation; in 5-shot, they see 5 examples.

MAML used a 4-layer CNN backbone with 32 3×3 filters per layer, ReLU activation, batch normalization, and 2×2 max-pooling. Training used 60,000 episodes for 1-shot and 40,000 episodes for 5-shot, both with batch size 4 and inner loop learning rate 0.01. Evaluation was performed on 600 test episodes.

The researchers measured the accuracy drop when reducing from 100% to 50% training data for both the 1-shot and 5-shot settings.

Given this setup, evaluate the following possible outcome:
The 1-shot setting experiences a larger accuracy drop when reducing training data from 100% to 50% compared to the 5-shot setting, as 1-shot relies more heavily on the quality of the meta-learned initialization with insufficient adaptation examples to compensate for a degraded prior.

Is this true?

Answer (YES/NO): NO